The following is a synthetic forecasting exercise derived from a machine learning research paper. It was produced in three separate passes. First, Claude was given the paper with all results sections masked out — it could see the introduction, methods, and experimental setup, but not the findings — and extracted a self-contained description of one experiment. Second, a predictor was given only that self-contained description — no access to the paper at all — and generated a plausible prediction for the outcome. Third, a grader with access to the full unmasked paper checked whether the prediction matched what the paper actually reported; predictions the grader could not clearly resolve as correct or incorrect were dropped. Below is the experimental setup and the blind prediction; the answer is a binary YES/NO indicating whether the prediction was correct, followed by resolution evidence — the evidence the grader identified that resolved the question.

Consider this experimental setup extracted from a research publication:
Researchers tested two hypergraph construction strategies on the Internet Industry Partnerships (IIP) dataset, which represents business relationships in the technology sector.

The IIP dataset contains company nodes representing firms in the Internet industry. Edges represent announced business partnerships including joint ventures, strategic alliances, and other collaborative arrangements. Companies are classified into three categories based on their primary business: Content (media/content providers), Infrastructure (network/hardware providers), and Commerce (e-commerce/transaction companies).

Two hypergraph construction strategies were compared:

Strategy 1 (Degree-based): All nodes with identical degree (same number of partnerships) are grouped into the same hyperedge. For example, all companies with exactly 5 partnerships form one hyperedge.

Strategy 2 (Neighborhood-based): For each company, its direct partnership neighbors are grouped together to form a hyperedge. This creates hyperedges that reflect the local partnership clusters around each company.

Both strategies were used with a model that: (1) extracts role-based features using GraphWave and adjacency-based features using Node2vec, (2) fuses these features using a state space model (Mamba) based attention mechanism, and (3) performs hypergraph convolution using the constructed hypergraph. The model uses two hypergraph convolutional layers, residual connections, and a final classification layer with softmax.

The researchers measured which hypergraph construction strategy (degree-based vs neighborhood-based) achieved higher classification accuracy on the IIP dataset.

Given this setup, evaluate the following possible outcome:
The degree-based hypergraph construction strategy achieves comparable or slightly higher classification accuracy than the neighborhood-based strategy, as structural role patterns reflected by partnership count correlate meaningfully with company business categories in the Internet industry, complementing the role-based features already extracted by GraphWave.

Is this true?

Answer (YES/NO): YES